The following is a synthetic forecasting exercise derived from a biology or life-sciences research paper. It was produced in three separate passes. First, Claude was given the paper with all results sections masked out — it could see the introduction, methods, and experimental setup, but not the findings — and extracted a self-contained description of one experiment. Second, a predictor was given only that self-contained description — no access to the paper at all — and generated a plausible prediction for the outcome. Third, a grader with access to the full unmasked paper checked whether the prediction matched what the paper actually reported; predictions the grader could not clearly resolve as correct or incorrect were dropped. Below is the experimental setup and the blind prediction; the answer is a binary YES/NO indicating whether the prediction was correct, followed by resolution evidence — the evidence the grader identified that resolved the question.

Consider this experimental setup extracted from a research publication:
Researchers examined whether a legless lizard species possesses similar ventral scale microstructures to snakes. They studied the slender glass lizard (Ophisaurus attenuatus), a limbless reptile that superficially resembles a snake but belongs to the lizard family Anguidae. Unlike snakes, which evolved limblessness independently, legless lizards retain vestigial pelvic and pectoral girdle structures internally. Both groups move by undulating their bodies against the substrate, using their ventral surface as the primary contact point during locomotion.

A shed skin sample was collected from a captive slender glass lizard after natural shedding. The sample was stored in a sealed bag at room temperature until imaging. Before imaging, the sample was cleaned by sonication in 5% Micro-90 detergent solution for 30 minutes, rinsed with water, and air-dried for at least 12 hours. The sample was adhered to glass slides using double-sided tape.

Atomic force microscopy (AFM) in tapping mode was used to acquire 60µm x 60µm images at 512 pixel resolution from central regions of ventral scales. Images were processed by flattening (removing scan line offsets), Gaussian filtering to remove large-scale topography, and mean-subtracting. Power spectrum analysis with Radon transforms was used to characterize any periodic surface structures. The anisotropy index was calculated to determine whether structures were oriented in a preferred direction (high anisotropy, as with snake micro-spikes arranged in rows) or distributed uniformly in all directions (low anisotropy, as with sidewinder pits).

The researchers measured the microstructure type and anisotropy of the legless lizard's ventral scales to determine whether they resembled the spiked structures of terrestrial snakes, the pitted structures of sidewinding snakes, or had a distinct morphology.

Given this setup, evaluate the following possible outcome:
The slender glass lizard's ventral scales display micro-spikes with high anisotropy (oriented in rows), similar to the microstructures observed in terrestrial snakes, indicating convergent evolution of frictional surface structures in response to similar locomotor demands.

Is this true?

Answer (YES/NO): NO